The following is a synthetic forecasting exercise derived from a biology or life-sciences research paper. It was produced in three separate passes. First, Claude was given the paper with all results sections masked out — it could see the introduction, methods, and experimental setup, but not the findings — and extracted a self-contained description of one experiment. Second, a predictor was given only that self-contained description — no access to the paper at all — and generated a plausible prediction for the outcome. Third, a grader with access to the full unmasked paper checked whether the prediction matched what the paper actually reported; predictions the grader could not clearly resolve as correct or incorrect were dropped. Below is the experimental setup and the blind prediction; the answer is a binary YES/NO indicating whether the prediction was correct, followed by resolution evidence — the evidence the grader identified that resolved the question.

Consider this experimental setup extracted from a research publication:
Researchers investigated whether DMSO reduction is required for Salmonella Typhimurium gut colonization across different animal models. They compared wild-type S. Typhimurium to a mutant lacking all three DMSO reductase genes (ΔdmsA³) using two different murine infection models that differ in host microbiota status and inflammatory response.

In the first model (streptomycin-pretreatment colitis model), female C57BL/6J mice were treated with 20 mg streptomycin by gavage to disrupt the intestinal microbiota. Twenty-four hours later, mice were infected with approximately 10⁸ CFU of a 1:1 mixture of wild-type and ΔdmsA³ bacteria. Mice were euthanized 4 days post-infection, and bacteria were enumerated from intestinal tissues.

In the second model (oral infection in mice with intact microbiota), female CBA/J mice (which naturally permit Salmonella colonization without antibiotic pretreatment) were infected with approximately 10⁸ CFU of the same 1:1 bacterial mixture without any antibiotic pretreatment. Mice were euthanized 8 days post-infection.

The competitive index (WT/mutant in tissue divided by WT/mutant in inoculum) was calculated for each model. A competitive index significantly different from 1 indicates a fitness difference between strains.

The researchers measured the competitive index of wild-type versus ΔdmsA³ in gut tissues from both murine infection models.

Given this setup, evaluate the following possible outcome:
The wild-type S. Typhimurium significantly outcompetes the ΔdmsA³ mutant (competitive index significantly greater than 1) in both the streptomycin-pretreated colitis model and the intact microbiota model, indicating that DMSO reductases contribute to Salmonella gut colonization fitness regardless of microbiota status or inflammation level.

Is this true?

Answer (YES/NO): NO